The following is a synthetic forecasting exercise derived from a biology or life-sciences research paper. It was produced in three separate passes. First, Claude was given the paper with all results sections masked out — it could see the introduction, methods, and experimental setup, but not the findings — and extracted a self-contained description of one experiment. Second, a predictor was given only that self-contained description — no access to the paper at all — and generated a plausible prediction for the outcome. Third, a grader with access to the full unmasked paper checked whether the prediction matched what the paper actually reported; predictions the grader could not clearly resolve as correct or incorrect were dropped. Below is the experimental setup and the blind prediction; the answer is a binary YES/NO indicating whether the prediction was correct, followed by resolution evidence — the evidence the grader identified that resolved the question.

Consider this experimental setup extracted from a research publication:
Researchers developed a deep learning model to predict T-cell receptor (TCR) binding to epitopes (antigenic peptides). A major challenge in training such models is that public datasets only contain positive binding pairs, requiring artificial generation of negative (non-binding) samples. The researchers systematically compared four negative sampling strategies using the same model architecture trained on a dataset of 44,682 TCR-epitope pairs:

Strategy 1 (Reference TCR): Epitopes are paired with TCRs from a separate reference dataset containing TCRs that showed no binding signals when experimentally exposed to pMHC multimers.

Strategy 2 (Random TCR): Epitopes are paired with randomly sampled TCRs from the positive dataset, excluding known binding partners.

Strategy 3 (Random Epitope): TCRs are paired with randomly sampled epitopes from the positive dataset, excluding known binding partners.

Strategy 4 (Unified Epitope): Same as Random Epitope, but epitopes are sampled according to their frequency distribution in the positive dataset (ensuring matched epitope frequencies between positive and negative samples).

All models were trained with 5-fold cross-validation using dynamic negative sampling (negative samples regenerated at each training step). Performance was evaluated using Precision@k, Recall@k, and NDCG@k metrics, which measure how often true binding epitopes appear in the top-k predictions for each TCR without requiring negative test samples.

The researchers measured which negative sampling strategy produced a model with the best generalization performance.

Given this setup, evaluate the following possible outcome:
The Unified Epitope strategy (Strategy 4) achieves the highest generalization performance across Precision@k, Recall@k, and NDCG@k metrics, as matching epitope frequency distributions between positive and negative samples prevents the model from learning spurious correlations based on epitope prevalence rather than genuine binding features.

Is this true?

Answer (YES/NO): YES